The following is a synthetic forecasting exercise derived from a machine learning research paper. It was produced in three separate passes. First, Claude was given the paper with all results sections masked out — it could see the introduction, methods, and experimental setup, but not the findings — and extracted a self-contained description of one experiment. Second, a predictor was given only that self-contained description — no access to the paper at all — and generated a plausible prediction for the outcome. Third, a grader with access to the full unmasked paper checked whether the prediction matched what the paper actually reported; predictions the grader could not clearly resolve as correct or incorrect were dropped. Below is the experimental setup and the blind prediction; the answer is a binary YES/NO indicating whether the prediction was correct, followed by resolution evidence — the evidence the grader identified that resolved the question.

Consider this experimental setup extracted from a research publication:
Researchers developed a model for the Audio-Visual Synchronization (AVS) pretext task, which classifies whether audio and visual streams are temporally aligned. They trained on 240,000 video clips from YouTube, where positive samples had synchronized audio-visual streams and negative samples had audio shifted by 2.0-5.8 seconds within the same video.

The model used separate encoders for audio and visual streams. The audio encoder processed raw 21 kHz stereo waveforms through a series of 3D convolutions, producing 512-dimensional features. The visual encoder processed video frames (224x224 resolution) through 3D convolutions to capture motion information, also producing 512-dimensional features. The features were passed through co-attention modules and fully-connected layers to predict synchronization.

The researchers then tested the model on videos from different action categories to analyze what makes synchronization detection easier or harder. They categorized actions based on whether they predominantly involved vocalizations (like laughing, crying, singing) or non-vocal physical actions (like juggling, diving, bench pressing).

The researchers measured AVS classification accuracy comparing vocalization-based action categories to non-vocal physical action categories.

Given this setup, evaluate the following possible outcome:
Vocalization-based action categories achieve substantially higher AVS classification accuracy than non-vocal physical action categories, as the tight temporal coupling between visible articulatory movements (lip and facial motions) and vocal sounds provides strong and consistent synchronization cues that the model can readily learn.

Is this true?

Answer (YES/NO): YES